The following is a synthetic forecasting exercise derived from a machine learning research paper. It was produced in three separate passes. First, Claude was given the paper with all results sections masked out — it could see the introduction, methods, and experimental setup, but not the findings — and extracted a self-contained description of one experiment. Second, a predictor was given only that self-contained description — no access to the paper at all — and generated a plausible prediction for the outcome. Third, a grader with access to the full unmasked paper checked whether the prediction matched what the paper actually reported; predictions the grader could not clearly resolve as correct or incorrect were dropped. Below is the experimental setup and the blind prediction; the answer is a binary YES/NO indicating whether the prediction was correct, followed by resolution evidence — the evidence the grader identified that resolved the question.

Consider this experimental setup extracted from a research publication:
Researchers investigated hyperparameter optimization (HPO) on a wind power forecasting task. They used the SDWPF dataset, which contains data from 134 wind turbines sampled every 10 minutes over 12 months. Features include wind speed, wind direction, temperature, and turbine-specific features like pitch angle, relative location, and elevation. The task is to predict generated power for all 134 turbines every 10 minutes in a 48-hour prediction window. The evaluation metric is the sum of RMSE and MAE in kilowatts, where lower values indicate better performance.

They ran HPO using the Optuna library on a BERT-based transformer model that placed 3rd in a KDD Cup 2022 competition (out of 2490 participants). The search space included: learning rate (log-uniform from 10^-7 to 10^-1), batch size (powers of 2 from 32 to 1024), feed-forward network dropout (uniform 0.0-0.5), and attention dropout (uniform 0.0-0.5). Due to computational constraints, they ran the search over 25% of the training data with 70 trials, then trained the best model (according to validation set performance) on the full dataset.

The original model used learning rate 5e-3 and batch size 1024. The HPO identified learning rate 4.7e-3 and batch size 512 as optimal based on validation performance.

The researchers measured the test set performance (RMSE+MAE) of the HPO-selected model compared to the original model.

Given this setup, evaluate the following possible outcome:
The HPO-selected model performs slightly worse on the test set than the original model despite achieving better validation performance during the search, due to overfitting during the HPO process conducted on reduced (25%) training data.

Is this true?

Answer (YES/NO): YES